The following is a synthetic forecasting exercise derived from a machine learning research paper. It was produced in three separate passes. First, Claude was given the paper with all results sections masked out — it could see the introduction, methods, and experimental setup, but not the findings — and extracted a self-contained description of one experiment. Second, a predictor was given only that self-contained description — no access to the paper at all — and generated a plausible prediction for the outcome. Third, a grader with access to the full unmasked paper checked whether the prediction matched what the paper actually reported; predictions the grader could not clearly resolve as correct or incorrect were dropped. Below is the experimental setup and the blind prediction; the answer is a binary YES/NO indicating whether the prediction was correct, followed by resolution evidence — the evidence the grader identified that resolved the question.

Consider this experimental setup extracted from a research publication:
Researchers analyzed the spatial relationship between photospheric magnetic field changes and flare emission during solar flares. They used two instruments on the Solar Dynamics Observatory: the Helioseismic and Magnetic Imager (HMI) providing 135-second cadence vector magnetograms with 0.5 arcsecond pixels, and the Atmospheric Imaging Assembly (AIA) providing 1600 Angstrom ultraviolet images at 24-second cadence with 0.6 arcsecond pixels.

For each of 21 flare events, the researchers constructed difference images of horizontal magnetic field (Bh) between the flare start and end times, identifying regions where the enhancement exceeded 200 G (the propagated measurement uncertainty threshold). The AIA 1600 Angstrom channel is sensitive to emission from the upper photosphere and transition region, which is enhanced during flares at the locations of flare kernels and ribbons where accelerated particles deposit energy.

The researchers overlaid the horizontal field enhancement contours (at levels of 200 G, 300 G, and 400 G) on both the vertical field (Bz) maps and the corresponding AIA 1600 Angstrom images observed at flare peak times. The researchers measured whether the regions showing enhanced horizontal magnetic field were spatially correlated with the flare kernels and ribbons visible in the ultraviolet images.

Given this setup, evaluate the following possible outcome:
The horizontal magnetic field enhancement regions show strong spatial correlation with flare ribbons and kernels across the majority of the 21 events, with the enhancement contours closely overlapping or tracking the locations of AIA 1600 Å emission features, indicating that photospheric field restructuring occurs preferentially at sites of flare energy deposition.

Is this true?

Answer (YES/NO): YES